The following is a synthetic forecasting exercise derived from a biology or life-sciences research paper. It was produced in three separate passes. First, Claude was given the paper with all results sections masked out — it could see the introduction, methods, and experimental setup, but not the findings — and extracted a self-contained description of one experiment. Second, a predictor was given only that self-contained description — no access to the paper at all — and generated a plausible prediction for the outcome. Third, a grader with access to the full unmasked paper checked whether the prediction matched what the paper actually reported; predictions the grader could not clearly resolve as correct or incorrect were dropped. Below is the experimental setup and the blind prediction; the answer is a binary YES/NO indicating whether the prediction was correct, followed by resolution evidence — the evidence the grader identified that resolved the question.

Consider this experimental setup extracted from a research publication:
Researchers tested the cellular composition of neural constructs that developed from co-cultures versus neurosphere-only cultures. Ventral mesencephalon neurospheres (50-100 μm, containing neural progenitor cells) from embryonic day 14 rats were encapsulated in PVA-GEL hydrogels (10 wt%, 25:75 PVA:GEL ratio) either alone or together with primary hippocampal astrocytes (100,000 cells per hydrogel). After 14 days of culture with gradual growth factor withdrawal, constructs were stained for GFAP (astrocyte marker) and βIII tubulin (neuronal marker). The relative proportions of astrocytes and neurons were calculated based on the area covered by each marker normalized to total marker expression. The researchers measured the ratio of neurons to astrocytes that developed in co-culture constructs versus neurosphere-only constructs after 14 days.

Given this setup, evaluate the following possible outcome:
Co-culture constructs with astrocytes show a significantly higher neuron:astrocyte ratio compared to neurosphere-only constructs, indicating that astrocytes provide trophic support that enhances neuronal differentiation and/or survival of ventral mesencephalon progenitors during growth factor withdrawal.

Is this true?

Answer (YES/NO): NO